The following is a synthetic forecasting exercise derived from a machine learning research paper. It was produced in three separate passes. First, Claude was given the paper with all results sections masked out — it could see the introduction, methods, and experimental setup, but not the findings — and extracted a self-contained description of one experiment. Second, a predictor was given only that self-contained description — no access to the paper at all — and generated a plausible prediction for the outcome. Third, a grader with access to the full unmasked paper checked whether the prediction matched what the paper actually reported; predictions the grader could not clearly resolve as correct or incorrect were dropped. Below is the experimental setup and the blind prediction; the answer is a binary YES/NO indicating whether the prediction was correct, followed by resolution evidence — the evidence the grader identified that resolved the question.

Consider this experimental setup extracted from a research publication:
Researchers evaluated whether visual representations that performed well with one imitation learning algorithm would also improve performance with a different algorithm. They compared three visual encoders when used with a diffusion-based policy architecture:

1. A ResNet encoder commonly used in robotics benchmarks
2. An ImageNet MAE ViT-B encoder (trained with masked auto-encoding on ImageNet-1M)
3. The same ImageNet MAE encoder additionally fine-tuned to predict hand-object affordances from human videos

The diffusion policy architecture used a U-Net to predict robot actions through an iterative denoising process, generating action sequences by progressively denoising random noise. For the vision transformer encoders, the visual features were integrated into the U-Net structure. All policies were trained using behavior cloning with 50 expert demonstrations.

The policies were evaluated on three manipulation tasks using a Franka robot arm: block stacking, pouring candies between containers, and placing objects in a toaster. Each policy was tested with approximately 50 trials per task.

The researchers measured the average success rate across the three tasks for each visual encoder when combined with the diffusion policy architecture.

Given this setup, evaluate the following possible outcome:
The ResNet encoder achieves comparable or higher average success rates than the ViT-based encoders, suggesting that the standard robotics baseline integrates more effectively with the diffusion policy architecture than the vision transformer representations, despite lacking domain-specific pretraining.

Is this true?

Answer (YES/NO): NO